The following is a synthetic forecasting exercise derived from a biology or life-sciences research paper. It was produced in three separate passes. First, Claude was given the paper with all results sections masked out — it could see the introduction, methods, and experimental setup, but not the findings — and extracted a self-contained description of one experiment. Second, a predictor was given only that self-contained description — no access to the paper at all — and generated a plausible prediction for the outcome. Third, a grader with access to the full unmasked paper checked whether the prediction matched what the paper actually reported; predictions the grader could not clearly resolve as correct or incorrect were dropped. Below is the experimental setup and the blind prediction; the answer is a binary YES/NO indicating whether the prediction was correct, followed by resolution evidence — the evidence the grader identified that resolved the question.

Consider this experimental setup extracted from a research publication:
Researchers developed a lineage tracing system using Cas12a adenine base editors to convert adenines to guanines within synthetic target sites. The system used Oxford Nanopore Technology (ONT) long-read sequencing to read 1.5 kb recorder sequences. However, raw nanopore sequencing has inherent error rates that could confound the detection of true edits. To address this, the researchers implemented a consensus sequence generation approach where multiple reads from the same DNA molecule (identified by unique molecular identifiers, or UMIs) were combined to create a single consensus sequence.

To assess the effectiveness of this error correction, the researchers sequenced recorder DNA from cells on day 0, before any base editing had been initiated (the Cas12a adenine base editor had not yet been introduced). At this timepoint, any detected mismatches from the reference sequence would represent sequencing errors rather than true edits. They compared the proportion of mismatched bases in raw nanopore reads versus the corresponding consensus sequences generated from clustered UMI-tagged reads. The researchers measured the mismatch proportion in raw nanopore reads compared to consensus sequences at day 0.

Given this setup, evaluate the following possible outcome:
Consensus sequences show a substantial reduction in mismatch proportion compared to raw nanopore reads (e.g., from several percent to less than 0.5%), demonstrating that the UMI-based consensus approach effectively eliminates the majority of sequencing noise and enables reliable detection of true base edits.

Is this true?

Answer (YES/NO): NO